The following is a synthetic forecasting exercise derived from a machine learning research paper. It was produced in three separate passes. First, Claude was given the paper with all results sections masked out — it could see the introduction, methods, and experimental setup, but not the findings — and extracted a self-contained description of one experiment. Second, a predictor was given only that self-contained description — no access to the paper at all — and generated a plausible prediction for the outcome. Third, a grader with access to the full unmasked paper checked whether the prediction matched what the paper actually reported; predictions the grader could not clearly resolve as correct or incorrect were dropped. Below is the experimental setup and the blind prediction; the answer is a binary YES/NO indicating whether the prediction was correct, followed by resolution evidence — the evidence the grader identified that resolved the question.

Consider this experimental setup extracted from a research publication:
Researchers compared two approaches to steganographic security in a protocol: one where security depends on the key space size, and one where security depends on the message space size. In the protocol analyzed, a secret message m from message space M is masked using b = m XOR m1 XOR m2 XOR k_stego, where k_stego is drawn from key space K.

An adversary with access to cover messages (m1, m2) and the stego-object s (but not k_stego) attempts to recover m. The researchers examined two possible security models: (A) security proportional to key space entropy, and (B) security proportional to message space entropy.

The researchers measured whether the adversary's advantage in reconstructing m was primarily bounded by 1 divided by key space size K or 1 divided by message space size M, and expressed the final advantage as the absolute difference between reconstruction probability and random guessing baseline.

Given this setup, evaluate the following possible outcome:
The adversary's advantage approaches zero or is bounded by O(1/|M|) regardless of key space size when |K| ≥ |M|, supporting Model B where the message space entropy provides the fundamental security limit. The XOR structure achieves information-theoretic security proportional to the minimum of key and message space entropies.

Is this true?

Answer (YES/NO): NO